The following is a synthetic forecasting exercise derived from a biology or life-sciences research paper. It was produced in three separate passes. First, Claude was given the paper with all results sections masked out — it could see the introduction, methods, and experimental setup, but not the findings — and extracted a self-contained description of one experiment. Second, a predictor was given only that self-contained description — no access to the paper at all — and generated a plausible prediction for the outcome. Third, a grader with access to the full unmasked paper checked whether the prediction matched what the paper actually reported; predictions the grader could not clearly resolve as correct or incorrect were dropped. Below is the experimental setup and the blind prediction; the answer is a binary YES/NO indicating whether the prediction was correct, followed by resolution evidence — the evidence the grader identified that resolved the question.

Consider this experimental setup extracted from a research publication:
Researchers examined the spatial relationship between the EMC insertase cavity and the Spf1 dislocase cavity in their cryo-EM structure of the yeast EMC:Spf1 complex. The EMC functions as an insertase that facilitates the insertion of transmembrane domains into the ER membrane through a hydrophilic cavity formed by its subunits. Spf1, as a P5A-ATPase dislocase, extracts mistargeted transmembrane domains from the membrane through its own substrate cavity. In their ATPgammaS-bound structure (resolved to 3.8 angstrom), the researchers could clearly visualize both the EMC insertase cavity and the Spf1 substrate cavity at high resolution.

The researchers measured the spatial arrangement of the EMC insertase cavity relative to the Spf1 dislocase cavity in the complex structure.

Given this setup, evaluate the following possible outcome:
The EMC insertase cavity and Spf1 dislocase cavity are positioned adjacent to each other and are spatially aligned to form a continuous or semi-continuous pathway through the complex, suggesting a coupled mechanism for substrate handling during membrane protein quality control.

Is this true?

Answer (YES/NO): YES